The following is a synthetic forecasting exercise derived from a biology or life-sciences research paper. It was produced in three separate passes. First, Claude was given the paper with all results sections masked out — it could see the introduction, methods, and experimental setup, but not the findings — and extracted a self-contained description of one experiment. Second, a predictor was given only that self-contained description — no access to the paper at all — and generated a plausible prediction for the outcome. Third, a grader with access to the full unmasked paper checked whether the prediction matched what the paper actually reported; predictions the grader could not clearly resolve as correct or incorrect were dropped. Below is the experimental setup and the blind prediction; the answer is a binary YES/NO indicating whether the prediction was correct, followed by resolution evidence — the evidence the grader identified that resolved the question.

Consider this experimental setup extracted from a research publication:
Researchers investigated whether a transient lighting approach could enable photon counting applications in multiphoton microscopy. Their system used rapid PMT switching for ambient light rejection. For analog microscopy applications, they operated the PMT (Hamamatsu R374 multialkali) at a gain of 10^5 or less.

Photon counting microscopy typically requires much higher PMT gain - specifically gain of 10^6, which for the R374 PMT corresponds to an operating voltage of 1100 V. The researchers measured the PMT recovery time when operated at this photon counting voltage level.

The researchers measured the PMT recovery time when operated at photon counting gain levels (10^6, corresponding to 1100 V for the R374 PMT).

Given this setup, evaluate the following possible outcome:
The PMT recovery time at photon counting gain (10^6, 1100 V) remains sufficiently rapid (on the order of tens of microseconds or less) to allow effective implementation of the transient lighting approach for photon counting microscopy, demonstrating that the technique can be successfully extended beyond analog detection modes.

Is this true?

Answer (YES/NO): NO